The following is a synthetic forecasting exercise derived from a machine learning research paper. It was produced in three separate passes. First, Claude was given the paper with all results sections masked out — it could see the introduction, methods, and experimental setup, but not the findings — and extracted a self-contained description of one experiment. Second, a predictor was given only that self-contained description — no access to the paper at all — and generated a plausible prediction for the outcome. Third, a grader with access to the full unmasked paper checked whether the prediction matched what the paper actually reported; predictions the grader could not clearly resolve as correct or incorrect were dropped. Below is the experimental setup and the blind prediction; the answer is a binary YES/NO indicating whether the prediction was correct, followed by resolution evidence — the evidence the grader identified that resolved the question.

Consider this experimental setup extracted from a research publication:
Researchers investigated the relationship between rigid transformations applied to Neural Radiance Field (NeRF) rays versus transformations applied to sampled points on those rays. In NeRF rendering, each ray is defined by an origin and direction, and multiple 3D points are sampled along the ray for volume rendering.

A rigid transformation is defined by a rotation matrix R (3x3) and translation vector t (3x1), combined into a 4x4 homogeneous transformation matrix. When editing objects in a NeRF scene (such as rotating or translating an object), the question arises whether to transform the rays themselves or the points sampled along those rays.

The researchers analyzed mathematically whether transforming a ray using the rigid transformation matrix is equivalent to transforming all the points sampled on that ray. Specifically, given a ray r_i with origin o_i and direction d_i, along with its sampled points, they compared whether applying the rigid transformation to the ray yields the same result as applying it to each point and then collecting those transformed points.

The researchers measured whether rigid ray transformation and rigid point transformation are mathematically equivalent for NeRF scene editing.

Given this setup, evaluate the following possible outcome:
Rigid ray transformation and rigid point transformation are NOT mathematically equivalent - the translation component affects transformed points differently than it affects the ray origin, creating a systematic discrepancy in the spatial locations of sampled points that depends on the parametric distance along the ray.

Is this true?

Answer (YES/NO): NO